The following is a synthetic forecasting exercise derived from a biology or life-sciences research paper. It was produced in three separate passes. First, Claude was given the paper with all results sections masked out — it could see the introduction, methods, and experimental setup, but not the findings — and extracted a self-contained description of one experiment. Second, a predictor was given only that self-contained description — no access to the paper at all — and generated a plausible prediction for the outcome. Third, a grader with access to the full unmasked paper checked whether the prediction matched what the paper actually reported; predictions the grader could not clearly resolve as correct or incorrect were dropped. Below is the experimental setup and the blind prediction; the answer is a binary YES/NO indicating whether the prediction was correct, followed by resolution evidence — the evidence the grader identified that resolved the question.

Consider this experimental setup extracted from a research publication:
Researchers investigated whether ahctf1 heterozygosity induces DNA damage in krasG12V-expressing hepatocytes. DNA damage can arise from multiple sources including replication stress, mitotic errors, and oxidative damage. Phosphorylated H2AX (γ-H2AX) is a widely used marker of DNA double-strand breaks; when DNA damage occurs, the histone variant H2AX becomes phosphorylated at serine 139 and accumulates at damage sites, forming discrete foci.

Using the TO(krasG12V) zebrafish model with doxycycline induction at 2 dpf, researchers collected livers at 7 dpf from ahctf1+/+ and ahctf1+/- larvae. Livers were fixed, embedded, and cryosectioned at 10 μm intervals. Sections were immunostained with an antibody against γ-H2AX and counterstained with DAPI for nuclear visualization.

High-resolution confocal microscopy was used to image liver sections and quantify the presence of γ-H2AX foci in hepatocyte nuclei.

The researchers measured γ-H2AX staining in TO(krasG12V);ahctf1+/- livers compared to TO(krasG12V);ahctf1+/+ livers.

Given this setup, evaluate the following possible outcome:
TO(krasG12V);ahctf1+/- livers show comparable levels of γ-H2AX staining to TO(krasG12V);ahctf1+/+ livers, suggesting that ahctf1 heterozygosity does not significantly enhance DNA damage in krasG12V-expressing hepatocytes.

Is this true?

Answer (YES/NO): NO